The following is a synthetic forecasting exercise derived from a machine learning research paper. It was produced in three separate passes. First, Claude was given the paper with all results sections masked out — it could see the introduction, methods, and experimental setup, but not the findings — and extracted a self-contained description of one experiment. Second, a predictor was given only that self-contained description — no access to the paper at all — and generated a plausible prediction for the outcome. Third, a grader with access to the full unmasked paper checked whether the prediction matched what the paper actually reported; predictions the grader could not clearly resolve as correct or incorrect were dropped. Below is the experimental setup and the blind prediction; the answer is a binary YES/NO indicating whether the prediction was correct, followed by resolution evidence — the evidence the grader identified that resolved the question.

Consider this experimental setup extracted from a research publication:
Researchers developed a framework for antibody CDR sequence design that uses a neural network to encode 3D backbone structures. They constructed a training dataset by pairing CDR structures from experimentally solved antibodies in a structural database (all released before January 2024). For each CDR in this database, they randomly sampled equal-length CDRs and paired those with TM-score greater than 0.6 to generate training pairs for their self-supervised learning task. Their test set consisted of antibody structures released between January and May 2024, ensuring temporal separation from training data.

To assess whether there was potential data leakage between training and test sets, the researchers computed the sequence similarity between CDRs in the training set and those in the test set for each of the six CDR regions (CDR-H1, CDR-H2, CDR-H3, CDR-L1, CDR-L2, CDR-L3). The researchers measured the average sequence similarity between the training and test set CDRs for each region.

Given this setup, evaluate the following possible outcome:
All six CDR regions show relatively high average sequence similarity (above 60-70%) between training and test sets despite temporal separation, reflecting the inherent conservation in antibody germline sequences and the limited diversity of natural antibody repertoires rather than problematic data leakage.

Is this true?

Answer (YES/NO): NO